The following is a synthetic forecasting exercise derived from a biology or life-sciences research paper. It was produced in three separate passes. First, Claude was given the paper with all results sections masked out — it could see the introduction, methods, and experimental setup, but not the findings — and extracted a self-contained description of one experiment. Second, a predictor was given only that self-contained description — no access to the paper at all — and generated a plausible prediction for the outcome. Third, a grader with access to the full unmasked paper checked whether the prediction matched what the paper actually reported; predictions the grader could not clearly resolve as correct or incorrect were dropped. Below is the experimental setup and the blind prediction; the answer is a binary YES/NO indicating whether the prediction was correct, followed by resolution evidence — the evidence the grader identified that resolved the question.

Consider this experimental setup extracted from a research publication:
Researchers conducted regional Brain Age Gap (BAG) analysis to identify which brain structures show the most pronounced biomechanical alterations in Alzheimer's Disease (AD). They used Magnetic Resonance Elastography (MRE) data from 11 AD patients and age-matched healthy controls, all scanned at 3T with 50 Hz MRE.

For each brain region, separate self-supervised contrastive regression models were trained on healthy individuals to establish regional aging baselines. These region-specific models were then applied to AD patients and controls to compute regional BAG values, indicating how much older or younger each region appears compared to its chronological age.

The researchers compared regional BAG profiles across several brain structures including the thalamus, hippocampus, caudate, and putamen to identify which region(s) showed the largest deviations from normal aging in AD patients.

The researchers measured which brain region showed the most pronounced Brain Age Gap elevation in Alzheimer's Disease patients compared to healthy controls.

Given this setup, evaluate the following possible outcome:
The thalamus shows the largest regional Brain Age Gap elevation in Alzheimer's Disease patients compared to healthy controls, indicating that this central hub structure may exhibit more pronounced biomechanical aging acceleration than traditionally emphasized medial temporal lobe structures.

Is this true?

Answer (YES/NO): YES